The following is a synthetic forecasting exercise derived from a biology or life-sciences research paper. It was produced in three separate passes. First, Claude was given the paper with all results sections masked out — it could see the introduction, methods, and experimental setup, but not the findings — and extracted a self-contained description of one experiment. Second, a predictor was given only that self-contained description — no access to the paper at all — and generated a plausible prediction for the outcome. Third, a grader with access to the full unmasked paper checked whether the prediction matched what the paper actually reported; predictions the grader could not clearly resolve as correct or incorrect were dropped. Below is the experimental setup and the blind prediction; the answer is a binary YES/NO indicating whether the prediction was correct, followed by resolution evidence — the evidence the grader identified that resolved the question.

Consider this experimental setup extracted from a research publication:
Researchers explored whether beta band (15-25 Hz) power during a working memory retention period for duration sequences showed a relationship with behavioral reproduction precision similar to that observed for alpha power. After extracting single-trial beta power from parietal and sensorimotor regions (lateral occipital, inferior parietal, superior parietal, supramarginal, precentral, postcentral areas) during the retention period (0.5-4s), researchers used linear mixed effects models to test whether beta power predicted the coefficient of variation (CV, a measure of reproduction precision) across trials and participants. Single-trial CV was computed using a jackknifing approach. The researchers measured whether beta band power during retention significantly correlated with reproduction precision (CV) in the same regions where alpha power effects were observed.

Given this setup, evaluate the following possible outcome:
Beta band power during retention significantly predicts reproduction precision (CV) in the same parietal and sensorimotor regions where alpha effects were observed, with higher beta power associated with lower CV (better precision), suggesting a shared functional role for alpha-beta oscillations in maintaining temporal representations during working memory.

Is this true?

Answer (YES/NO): NO